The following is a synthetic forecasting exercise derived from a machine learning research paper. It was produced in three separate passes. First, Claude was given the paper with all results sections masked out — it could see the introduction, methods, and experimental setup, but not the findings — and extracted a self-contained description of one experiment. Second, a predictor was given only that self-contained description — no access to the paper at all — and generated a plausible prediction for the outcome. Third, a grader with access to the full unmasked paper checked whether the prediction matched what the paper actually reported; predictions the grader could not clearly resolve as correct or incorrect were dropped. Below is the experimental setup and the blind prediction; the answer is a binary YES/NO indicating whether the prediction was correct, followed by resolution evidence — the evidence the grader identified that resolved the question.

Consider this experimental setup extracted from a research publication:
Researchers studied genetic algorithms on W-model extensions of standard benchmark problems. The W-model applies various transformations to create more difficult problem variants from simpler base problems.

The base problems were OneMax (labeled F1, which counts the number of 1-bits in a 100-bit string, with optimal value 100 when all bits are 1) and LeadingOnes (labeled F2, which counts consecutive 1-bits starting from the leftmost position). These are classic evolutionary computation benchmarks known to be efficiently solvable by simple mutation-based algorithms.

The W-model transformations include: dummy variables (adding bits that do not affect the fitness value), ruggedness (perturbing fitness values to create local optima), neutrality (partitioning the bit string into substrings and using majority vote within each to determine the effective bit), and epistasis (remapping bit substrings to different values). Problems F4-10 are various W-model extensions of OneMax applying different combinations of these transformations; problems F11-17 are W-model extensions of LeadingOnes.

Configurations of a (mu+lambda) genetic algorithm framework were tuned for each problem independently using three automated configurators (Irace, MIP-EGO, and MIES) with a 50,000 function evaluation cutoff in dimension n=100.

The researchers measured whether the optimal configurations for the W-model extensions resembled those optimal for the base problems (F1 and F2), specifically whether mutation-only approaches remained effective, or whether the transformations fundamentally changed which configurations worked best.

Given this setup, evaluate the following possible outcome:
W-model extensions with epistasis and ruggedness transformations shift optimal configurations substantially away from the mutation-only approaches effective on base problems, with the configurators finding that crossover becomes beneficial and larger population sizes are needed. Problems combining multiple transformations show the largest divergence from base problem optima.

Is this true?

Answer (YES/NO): NO